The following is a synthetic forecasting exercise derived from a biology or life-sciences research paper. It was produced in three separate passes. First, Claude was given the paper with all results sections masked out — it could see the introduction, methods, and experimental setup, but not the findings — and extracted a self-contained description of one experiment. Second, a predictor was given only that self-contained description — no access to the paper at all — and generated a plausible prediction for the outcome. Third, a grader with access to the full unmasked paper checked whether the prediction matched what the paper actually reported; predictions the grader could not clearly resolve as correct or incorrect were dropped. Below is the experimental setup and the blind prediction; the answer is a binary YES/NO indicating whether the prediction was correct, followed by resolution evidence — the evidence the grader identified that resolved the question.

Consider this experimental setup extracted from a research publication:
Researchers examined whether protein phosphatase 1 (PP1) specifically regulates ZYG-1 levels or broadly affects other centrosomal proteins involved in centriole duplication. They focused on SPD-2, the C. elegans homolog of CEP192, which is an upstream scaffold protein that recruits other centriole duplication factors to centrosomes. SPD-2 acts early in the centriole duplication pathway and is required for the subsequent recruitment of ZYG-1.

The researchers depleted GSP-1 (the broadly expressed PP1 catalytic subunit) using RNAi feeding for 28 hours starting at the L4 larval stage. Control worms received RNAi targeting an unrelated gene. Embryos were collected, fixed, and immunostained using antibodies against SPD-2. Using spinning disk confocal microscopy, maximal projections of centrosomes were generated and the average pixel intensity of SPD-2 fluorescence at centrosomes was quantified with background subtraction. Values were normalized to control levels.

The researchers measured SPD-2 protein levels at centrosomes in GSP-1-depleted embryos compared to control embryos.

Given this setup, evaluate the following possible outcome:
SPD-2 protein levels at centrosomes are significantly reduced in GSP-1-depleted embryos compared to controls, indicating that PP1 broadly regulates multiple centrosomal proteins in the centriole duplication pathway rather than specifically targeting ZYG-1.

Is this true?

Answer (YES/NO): NO